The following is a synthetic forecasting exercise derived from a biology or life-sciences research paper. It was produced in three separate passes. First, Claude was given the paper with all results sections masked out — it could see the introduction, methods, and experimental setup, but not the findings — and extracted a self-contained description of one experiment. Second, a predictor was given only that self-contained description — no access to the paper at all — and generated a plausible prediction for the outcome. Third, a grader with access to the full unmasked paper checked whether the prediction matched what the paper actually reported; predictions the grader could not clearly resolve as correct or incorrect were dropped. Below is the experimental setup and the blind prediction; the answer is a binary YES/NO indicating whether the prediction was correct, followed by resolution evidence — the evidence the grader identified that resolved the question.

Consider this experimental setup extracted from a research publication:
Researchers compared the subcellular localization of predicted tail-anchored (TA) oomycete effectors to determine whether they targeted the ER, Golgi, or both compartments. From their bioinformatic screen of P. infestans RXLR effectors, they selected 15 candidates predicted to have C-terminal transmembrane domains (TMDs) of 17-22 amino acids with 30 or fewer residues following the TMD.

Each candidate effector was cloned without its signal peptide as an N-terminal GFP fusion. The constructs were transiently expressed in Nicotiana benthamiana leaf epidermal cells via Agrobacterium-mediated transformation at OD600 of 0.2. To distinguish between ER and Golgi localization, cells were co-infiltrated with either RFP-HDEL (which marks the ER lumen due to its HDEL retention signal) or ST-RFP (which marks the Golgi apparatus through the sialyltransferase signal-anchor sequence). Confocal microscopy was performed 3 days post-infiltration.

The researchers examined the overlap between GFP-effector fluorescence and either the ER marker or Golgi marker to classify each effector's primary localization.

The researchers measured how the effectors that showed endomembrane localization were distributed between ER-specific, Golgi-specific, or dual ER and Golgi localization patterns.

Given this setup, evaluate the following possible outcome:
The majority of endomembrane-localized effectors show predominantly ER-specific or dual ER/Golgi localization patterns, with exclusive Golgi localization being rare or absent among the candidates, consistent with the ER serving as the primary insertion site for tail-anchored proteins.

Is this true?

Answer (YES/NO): YES